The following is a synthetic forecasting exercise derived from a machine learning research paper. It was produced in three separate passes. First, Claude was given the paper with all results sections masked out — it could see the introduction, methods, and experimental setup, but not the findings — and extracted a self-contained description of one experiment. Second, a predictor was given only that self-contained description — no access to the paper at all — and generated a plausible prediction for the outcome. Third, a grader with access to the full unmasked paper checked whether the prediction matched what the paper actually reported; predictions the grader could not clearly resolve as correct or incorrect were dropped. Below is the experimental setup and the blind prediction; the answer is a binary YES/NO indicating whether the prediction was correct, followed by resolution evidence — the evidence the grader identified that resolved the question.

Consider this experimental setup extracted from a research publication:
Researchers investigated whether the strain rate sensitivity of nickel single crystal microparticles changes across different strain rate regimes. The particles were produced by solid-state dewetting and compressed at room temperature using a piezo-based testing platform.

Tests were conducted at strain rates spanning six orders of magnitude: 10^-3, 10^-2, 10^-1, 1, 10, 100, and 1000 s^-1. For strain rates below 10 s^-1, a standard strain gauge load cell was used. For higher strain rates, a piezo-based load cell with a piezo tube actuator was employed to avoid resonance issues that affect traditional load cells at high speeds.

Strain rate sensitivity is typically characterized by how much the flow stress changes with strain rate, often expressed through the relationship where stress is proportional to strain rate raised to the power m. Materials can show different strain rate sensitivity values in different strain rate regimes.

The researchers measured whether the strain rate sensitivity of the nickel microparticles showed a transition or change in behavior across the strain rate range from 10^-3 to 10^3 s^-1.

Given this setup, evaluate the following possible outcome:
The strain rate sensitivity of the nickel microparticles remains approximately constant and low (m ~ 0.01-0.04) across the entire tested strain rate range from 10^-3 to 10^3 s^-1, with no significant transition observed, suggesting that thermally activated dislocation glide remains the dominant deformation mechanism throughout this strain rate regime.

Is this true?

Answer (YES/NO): NO